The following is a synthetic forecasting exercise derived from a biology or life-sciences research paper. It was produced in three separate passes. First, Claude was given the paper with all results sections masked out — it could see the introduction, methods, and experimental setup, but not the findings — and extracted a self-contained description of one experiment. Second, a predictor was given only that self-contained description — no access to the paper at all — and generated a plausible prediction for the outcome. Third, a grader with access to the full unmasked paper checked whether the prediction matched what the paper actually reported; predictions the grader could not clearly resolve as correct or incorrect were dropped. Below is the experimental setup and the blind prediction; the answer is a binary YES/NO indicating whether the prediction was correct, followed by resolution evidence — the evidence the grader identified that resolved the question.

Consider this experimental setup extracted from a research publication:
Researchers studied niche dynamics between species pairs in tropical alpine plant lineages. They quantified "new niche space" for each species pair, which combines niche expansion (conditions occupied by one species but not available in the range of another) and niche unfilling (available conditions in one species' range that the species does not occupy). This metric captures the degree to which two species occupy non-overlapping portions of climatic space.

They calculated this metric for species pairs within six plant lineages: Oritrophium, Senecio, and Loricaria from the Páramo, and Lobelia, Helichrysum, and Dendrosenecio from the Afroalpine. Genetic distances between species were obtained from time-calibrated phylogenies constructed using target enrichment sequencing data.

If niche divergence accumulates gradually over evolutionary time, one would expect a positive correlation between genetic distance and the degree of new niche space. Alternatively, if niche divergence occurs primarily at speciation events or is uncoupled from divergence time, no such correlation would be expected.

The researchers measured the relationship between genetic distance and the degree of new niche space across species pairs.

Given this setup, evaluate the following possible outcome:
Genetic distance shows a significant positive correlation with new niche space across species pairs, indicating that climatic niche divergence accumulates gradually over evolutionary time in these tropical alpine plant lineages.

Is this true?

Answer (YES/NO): NO